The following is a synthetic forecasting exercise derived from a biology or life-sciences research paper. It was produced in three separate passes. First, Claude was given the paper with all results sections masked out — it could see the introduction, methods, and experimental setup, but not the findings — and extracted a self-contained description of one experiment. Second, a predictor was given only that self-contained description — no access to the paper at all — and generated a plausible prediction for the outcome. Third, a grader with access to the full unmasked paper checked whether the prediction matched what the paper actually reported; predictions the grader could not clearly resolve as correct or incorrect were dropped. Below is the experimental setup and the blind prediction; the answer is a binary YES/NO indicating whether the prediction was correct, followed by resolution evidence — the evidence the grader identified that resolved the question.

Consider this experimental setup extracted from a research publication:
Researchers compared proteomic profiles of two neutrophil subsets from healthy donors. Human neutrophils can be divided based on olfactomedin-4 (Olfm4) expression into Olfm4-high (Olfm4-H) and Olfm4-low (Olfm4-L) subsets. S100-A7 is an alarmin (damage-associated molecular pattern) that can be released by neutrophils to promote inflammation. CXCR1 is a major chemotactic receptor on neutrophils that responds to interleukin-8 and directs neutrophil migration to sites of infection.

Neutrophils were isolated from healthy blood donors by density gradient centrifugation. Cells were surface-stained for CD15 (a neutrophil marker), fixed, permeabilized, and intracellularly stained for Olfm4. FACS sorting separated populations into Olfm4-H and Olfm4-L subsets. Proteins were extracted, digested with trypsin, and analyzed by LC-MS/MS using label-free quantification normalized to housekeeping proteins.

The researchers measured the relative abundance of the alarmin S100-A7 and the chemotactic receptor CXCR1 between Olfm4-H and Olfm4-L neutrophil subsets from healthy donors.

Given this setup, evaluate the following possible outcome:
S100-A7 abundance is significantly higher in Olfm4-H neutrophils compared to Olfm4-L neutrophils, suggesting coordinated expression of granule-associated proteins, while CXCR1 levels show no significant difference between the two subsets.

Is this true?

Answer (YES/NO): NO